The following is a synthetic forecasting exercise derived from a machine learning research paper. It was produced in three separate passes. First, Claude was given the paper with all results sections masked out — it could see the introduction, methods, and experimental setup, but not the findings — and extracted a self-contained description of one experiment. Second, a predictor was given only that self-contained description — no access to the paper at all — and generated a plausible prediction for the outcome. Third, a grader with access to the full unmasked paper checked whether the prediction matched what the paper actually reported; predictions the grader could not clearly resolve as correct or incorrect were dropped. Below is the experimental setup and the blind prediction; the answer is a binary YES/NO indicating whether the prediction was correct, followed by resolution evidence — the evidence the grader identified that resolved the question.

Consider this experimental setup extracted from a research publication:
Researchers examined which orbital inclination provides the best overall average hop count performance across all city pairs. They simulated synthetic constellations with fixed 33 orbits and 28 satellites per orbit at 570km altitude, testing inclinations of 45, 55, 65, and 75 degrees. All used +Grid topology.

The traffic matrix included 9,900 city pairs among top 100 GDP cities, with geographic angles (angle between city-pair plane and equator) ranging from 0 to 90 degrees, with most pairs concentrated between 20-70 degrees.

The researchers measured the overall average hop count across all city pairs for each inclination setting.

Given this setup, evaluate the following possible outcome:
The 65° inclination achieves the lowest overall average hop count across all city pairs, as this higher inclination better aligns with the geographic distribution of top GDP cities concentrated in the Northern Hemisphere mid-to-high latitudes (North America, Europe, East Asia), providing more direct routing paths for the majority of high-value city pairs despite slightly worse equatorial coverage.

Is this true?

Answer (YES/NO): NO